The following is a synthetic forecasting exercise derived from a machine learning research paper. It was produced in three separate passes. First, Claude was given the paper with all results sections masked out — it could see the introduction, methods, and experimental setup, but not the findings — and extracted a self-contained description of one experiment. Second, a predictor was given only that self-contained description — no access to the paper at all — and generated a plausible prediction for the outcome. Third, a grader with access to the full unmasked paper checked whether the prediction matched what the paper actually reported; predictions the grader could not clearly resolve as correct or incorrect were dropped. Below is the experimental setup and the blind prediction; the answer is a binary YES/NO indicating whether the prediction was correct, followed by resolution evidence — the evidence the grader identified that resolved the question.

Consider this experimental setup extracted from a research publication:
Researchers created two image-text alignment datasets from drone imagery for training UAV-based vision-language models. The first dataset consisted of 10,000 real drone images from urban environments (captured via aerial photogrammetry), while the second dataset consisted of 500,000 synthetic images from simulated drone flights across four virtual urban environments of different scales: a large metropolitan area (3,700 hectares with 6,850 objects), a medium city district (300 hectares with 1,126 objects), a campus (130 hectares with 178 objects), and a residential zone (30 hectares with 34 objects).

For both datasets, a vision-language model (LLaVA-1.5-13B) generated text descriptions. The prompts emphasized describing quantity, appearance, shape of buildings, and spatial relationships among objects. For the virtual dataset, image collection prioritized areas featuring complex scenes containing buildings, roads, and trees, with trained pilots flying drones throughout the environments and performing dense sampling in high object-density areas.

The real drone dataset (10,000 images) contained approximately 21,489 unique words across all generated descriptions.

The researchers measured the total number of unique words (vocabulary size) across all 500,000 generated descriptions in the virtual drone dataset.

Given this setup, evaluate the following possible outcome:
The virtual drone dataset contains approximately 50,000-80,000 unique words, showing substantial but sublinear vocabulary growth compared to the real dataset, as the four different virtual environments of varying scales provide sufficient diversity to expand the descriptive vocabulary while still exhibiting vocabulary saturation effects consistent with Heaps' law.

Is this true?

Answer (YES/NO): NO